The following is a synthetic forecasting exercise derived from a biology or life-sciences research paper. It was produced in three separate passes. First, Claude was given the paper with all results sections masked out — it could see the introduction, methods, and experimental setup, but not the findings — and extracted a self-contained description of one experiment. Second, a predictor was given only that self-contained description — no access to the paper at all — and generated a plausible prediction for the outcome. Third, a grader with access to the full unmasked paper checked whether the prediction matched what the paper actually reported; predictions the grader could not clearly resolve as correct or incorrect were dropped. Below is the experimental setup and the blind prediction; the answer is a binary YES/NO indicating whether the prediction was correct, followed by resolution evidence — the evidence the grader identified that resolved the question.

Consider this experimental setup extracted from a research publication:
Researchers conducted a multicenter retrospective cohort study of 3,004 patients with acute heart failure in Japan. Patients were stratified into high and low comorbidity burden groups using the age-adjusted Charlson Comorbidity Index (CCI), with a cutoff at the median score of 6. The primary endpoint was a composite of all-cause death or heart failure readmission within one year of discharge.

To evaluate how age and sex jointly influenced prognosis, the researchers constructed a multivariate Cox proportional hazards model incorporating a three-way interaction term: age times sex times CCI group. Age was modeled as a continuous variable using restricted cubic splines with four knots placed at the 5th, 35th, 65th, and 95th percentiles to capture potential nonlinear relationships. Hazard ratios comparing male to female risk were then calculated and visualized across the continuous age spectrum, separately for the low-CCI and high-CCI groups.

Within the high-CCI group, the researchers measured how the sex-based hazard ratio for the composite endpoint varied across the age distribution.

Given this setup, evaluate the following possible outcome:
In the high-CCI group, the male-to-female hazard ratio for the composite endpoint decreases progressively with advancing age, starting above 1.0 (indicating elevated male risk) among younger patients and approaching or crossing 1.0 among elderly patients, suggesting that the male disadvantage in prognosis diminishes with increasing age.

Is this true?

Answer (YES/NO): NO